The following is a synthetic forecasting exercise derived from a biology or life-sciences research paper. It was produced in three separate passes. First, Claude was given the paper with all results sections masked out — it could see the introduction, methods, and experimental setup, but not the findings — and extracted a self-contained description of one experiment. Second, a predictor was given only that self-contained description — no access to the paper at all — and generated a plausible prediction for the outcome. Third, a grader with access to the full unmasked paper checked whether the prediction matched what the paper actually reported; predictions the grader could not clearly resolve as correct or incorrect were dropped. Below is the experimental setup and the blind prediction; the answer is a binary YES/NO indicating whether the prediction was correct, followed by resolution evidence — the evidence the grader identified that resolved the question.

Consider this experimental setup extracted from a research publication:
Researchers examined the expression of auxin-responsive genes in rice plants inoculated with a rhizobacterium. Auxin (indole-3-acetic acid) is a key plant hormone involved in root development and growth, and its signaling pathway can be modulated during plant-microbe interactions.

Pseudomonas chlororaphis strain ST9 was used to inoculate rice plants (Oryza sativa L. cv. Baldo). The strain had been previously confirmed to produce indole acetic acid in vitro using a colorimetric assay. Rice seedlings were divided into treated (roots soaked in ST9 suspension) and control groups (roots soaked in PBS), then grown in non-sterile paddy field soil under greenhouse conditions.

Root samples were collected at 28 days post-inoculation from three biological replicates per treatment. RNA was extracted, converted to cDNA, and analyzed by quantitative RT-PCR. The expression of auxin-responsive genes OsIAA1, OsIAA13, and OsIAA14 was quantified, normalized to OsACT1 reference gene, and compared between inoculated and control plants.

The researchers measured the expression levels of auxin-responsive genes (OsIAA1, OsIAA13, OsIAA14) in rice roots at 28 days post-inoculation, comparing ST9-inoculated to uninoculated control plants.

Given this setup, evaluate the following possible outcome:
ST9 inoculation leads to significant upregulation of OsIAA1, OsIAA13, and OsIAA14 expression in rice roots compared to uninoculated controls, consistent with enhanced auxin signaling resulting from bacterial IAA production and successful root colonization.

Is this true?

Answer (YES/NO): YES